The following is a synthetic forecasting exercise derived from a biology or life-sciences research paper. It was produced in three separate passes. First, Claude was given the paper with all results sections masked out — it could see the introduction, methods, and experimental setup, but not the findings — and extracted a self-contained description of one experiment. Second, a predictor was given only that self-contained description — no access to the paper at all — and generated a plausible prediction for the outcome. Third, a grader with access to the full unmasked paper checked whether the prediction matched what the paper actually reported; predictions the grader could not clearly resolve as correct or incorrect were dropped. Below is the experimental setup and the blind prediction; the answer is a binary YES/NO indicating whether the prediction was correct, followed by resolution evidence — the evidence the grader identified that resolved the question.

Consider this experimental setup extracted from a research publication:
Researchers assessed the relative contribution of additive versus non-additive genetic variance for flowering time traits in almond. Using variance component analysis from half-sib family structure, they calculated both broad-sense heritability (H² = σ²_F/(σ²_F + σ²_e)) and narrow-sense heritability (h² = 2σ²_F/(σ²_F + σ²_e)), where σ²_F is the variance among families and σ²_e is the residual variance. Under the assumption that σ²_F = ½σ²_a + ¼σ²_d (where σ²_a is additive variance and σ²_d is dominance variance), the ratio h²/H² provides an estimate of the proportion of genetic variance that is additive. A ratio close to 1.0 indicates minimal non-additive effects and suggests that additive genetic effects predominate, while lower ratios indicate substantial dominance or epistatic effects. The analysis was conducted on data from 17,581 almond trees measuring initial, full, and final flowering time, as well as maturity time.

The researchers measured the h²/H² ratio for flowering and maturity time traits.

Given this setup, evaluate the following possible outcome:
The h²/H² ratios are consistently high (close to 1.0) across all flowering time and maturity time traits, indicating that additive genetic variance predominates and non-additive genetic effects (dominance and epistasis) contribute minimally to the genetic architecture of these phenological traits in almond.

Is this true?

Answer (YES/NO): NO